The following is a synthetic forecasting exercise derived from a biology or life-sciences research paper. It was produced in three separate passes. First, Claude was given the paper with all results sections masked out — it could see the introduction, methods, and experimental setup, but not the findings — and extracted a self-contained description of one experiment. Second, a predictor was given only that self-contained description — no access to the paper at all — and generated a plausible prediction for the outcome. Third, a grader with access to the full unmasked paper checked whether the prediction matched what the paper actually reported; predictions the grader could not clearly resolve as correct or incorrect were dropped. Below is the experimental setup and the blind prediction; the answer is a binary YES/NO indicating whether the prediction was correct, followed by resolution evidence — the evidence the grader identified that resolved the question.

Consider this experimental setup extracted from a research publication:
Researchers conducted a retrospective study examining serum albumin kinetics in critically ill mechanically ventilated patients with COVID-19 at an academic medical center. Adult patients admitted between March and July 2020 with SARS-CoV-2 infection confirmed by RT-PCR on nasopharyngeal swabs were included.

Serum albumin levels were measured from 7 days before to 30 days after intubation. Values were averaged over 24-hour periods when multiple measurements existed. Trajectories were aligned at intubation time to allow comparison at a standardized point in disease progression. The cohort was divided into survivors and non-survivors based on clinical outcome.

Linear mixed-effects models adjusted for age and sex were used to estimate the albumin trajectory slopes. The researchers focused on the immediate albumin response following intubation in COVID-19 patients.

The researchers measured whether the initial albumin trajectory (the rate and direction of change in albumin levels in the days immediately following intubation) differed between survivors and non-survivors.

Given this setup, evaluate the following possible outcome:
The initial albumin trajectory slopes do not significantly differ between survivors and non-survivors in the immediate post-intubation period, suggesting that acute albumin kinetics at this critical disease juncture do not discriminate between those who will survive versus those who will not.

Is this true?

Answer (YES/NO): YES